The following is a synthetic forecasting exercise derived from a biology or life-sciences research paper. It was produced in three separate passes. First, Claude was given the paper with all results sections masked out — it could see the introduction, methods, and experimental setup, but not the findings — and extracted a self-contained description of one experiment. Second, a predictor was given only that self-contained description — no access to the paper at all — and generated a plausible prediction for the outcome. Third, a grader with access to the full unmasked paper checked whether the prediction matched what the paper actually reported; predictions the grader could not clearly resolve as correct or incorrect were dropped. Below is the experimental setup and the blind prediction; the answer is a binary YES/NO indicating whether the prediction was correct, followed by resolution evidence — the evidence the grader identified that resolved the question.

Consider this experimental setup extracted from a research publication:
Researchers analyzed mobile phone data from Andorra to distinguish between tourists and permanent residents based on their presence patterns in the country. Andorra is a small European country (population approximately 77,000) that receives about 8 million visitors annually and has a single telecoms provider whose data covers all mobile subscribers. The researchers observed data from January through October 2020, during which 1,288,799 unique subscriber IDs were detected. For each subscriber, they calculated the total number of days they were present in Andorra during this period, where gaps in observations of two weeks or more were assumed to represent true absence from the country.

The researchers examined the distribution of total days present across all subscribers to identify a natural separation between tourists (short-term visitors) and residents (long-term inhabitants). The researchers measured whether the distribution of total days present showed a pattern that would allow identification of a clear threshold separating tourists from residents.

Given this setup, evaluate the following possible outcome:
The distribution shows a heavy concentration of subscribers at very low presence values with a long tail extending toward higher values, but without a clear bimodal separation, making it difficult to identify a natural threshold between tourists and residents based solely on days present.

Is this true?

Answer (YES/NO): NO